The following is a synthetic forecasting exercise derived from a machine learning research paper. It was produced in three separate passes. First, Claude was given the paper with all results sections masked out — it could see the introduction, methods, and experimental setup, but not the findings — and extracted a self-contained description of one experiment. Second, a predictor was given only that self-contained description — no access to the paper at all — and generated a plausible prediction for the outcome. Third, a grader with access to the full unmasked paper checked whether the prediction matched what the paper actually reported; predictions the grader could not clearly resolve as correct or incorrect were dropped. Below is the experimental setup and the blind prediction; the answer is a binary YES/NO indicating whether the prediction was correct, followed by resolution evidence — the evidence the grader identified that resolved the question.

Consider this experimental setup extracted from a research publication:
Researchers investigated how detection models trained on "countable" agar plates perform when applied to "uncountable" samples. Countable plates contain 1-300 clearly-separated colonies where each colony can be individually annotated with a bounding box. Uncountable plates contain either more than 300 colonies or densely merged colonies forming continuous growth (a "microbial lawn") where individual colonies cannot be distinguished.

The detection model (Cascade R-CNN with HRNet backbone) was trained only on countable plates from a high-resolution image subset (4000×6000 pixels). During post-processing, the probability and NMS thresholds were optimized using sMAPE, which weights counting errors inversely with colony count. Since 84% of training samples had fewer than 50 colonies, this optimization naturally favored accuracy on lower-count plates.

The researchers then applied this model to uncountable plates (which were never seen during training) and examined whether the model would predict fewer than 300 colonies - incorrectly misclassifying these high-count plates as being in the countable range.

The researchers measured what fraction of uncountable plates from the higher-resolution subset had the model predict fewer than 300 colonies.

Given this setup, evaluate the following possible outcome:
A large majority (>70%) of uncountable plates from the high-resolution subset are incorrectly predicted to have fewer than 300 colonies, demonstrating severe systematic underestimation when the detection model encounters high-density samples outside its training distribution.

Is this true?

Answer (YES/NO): NO